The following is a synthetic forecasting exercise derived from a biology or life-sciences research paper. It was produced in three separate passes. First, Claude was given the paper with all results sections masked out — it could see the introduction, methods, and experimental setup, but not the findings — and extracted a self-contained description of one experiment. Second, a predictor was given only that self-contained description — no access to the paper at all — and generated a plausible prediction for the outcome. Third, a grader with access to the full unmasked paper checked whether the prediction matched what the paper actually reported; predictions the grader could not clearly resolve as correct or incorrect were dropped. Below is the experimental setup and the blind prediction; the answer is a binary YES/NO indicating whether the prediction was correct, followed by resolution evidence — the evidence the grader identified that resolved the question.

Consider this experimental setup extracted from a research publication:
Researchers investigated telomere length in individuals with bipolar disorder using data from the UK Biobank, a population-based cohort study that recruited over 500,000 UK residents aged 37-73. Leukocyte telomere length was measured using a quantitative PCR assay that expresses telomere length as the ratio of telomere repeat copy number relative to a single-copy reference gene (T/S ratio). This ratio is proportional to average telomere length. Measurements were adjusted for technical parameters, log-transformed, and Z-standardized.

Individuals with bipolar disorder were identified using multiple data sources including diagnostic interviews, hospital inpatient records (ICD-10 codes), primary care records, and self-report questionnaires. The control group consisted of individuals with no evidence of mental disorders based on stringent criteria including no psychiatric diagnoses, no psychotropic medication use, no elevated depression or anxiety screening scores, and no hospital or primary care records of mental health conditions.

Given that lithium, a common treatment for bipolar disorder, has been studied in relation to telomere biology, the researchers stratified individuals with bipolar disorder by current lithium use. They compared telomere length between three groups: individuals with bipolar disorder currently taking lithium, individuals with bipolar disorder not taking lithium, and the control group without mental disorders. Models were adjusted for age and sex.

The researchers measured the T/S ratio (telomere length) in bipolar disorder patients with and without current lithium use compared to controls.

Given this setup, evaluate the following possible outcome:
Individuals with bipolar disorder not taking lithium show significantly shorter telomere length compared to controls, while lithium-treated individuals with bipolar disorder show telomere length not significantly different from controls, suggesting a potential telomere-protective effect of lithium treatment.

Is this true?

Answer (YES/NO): YES